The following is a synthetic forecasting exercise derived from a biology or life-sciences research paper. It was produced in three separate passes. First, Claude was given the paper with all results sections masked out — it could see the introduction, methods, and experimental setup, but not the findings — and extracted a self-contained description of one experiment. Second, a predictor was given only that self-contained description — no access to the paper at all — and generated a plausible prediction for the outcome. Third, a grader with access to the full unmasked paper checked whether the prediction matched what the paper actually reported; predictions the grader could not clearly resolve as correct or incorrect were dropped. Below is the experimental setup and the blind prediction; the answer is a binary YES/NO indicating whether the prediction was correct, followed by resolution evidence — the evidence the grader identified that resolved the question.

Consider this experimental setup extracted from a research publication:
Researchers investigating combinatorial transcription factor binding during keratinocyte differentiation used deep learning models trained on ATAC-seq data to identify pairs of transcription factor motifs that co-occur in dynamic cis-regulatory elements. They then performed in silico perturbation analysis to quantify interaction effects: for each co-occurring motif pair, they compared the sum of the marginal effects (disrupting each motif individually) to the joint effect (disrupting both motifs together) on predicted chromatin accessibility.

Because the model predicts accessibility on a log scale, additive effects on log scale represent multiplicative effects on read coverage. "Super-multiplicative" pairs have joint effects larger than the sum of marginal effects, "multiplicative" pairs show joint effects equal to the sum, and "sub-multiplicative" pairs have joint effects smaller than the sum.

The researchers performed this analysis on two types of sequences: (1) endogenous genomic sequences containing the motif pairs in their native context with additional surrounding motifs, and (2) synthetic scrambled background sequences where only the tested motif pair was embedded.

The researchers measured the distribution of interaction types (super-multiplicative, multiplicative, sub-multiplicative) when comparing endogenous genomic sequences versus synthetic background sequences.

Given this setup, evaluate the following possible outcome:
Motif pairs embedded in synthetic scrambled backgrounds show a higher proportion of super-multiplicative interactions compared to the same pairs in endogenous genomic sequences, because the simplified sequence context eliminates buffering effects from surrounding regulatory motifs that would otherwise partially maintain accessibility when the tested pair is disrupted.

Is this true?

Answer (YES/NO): NO